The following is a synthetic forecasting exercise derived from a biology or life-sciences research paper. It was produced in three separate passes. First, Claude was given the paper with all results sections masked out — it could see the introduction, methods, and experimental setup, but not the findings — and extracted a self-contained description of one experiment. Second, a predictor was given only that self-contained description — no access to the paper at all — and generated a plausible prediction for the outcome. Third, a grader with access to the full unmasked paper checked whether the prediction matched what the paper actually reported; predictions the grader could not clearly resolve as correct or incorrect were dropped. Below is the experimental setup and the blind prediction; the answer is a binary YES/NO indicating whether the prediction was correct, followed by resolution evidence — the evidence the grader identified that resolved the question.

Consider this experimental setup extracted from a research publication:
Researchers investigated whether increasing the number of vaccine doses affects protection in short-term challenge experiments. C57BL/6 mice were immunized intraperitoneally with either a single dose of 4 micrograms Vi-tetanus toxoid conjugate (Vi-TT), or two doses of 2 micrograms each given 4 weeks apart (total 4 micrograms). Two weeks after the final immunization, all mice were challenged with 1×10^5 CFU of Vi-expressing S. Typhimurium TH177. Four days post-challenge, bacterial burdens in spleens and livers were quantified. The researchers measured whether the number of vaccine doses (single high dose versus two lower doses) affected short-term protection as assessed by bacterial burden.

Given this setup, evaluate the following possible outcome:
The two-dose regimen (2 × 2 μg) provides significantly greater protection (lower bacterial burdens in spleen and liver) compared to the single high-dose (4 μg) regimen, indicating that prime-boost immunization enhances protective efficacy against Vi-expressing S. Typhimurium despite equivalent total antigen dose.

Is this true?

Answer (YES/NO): NO